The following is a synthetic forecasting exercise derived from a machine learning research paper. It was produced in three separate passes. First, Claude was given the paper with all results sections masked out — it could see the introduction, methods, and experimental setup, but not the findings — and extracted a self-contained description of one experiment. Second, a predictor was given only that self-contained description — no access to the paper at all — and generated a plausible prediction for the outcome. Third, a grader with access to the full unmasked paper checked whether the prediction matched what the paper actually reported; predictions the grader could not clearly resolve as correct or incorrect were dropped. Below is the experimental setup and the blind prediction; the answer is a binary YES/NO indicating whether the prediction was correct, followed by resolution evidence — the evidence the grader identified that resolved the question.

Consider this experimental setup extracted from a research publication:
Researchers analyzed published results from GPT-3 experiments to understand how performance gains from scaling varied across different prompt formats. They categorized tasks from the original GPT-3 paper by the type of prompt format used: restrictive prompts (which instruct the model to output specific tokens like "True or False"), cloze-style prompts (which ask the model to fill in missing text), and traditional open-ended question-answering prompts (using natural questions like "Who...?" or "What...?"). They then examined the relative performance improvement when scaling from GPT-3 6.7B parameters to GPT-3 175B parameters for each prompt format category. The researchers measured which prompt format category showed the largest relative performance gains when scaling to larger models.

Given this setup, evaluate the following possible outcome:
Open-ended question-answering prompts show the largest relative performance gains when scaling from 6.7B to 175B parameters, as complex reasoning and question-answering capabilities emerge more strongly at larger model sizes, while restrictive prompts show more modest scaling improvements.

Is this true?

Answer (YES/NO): NO